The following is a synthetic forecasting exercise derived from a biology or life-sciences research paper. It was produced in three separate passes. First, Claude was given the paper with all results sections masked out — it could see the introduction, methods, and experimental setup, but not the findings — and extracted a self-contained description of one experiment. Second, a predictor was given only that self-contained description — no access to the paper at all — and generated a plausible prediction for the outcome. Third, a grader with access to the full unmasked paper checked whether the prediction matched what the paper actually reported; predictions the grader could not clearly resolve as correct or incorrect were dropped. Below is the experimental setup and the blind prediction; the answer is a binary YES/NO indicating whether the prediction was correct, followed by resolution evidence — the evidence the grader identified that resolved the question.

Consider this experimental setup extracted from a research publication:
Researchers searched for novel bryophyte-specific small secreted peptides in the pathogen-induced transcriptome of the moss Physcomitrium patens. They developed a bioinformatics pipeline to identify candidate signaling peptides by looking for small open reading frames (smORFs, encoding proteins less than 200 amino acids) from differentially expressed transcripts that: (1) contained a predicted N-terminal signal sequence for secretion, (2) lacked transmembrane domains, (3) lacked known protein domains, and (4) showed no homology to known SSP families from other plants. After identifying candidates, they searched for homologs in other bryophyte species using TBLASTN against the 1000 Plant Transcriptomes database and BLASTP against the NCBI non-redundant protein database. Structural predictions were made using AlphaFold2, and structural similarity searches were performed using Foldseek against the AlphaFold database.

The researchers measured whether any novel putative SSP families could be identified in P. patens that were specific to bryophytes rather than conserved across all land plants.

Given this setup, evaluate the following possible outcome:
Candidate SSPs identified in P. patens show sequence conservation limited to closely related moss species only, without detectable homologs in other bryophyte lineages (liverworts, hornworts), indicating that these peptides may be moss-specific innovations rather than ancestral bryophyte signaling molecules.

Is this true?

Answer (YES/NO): NO